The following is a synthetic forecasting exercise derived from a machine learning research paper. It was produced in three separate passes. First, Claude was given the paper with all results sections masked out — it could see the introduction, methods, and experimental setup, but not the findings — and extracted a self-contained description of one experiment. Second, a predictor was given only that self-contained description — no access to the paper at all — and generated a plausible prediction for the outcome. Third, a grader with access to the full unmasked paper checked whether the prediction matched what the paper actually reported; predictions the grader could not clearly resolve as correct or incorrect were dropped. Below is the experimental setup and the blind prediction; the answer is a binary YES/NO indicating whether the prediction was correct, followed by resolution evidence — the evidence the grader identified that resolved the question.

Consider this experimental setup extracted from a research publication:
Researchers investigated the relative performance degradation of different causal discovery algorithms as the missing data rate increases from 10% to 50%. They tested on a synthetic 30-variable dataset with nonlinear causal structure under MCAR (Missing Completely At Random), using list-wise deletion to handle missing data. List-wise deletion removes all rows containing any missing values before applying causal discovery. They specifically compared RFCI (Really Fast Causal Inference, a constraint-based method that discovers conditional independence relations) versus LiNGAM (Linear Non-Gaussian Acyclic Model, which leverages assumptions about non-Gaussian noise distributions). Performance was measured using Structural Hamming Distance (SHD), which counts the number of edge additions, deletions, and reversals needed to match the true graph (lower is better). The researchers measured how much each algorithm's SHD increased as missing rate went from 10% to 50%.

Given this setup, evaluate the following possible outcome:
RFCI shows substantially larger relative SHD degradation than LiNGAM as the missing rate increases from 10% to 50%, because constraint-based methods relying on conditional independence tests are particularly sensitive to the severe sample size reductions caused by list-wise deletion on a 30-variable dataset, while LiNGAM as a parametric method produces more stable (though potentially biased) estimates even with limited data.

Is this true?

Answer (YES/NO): YES